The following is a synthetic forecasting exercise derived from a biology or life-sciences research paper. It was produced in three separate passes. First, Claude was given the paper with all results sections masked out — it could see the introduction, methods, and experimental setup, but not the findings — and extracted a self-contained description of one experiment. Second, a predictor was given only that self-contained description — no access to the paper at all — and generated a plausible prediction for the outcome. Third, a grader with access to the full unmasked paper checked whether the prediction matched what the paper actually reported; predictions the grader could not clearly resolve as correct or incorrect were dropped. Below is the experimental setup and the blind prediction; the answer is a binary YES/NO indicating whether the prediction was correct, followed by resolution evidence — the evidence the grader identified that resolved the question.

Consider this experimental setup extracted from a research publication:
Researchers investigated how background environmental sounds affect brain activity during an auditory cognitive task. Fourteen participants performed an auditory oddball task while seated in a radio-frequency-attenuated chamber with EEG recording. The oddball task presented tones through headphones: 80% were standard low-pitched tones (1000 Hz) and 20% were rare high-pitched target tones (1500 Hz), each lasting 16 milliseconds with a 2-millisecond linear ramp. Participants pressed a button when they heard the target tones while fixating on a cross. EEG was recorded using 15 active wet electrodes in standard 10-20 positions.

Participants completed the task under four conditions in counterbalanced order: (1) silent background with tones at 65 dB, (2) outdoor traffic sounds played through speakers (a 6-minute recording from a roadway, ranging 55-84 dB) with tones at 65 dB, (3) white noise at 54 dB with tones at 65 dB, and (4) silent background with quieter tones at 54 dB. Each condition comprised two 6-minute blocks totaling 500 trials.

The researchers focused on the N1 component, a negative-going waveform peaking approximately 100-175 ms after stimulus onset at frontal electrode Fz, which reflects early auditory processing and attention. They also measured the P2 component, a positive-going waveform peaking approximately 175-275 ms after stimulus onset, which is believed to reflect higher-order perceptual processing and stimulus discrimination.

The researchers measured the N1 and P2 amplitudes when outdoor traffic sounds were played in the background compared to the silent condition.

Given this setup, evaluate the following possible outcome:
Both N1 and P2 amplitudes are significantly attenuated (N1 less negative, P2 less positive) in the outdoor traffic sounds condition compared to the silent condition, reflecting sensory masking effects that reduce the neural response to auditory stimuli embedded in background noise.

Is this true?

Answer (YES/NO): NO